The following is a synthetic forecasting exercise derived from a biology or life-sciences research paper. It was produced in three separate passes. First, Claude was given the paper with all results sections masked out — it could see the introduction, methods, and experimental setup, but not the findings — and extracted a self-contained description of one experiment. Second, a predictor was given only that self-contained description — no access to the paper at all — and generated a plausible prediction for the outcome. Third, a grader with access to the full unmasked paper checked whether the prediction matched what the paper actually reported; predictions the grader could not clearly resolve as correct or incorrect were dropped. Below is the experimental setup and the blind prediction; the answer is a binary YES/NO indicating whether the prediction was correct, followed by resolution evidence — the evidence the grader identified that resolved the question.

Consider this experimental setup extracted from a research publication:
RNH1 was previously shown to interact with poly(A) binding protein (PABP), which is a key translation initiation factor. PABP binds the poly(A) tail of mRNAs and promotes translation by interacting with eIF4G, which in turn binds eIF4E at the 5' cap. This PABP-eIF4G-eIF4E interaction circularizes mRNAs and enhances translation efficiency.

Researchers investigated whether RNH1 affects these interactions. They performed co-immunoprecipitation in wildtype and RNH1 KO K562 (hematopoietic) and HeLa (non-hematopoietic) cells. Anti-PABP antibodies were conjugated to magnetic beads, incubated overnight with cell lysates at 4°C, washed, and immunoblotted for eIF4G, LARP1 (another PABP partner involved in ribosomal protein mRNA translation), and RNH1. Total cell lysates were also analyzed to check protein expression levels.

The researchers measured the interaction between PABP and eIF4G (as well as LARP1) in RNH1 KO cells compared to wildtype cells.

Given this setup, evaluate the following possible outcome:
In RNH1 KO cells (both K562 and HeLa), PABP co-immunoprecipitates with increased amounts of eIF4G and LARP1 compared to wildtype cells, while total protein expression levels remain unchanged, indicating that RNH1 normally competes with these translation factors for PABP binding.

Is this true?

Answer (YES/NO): NO